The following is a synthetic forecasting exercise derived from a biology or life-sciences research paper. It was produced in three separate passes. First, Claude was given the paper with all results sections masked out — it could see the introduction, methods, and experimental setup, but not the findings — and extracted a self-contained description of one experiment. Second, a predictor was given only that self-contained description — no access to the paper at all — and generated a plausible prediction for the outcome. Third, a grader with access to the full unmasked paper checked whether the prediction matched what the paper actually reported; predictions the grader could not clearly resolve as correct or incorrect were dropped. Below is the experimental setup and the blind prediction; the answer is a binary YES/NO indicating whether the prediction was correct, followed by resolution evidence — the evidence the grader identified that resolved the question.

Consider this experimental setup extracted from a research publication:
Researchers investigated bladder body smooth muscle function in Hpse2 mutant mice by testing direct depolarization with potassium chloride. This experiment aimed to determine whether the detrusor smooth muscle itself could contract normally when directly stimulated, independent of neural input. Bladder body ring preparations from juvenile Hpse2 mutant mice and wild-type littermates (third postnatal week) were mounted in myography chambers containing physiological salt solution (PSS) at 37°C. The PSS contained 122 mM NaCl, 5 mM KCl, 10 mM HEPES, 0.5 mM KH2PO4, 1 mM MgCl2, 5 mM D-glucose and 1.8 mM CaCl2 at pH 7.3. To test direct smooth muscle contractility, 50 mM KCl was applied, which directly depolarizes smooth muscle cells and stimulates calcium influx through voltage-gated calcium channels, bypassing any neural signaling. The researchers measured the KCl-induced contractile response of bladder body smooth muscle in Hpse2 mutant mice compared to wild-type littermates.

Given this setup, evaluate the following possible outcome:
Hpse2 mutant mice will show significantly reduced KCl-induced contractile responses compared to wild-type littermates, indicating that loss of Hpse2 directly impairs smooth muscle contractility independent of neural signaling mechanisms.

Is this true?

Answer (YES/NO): NO